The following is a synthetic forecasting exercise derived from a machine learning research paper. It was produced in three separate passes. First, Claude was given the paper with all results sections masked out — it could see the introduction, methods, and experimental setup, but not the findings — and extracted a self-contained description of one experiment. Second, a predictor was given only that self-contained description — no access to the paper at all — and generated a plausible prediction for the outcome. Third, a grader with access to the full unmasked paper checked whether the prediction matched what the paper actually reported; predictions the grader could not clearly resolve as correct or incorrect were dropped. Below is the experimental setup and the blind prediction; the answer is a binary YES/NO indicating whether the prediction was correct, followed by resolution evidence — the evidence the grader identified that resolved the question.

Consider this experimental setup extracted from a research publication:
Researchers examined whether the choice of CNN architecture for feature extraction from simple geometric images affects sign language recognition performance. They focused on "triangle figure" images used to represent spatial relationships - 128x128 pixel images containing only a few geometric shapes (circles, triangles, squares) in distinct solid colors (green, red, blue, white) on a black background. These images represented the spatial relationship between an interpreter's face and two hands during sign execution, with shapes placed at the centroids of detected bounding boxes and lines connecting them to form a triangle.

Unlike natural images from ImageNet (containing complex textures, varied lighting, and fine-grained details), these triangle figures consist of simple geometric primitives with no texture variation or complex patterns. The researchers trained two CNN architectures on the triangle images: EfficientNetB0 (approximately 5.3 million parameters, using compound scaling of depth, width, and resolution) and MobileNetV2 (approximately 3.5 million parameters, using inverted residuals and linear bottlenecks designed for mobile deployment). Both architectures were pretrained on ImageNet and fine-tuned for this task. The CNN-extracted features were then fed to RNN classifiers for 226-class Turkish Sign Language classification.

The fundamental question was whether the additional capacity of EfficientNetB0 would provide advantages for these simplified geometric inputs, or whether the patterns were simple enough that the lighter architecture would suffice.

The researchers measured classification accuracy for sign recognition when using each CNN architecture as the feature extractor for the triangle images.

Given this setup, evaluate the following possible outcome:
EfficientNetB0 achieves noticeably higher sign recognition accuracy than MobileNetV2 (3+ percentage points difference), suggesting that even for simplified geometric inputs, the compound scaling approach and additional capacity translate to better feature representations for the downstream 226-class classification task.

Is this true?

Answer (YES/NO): NO